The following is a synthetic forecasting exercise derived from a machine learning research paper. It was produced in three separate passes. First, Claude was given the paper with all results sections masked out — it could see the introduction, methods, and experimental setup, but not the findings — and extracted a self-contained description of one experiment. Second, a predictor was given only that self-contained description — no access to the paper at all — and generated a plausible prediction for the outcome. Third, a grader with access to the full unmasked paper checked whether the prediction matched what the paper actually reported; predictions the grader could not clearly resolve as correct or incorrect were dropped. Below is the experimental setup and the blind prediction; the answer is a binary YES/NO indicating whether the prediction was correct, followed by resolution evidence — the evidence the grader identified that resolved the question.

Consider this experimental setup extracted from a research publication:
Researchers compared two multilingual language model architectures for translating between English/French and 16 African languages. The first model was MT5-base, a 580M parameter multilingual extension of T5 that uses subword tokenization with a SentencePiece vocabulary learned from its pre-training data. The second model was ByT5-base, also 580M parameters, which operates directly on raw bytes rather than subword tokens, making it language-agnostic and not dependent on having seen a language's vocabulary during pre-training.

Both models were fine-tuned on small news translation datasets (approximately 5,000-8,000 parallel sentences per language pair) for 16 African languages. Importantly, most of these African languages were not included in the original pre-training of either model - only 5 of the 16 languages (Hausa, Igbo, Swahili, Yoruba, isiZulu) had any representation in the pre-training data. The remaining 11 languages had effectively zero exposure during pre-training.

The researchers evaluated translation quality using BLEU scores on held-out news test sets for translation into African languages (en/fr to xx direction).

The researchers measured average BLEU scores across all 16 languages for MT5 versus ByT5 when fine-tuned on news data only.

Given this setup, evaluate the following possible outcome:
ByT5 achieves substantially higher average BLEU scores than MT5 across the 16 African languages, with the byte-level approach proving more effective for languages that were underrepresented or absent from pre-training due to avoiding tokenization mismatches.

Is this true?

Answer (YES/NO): YES